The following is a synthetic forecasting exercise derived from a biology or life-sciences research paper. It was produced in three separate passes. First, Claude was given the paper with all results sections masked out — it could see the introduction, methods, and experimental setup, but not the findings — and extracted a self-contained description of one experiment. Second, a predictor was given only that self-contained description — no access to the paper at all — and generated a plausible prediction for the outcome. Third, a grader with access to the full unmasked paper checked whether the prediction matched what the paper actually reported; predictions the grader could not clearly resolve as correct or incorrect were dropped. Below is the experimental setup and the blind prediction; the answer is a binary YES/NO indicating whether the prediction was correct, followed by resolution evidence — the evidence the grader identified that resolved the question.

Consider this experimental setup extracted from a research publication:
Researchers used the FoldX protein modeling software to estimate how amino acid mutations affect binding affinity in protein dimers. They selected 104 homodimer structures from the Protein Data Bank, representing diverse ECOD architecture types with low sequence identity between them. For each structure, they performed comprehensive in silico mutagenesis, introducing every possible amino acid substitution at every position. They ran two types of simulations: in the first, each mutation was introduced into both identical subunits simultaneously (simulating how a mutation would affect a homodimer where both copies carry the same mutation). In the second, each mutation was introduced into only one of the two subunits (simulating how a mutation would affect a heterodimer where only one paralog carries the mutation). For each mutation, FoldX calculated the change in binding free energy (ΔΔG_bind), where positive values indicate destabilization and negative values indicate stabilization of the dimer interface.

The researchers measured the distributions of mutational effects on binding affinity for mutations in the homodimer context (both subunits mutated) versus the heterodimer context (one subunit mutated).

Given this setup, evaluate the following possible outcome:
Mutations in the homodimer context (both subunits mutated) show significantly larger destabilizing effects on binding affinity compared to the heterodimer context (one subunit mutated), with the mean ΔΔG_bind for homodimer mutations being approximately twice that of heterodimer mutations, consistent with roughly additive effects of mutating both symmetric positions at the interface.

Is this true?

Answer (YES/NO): YES